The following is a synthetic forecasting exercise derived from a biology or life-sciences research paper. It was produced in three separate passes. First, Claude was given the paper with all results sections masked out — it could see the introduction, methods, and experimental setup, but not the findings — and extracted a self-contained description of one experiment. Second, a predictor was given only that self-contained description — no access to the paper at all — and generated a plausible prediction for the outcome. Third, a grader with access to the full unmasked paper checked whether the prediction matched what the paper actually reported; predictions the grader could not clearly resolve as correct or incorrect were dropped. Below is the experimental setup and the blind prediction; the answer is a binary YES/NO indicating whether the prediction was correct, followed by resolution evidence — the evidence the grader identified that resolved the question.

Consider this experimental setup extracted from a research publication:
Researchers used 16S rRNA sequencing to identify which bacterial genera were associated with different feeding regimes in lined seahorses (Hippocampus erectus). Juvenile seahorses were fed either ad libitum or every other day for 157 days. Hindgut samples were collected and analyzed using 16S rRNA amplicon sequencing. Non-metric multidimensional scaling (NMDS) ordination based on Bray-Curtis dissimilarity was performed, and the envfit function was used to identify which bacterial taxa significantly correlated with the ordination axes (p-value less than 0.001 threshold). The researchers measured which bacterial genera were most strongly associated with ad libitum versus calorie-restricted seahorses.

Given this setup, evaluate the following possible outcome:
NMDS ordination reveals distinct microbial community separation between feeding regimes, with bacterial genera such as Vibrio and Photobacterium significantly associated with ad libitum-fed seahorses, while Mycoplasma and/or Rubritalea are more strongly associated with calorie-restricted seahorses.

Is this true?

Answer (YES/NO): NO